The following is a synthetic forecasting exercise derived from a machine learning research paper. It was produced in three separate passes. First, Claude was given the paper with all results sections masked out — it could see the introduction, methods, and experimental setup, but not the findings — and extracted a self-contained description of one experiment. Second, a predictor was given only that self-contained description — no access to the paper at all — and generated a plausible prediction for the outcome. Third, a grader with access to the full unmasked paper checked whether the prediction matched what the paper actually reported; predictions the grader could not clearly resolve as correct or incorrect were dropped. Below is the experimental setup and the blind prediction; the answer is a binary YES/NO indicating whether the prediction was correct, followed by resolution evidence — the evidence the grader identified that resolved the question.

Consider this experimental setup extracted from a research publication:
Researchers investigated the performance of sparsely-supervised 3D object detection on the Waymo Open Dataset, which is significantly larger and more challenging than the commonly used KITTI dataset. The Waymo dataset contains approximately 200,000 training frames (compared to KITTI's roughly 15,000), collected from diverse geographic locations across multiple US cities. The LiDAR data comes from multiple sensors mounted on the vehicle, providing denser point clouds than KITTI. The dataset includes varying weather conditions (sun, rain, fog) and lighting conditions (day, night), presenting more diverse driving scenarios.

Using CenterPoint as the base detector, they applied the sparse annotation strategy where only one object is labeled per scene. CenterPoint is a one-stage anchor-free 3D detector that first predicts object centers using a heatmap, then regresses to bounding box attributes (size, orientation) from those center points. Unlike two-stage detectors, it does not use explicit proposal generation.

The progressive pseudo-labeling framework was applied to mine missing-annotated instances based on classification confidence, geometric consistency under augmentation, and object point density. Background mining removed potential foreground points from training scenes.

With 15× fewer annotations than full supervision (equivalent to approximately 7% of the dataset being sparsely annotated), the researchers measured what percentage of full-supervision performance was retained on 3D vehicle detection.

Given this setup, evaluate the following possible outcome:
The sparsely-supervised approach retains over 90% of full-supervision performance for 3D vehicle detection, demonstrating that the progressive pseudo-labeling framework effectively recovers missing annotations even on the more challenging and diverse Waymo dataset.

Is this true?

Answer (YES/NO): NO